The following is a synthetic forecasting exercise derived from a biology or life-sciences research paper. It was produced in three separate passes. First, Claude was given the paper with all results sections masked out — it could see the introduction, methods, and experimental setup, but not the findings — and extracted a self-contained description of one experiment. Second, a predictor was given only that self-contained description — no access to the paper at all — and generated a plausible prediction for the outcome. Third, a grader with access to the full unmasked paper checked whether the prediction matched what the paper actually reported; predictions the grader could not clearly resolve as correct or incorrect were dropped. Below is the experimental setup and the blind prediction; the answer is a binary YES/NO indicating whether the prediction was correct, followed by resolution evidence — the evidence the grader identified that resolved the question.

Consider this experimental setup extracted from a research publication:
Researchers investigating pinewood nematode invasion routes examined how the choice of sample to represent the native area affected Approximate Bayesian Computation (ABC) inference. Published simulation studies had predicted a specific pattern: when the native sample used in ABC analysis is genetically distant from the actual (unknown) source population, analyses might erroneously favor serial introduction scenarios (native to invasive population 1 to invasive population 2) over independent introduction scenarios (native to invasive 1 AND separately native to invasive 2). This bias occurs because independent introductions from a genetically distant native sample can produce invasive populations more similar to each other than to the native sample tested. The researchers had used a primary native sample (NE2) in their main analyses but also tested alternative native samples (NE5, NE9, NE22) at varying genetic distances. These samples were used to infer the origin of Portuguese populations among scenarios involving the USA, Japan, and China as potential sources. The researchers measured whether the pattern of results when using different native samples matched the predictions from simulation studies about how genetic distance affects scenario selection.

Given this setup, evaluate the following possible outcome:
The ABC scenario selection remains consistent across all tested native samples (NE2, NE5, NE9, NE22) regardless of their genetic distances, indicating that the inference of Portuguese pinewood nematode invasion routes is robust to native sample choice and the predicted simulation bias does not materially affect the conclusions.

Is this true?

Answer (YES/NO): NO